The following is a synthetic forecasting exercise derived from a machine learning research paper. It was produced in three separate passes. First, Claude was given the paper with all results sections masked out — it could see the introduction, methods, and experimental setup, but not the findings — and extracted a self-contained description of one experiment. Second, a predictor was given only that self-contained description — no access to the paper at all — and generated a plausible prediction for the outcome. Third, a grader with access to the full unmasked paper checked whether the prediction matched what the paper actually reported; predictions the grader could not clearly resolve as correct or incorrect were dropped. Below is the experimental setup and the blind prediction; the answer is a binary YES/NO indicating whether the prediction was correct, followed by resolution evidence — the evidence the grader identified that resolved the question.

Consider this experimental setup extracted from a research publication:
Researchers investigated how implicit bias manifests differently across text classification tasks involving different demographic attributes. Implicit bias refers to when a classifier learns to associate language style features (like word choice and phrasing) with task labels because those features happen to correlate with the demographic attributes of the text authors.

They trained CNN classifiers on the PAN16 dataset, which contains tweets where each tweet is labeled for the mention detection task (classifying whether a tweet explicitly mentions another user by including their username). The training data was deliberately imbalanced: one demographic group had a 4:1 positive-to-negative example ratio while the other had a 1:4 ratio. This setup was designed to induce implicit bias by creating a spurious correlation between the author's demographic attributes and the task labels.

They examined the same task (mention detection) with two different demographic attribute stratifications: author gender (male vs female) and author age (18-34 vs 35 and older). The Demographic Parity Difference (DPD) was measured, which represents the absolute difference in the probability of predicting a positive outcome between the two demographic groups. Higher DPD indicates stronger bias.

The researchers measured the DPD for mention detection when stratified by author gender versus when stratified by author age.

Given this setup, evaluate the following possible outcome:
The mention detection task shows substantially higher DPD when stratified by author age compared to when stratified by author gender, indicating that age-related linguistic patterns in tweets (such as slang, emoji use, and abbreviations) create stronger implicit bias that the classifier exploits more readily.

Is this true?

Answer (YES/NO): NO